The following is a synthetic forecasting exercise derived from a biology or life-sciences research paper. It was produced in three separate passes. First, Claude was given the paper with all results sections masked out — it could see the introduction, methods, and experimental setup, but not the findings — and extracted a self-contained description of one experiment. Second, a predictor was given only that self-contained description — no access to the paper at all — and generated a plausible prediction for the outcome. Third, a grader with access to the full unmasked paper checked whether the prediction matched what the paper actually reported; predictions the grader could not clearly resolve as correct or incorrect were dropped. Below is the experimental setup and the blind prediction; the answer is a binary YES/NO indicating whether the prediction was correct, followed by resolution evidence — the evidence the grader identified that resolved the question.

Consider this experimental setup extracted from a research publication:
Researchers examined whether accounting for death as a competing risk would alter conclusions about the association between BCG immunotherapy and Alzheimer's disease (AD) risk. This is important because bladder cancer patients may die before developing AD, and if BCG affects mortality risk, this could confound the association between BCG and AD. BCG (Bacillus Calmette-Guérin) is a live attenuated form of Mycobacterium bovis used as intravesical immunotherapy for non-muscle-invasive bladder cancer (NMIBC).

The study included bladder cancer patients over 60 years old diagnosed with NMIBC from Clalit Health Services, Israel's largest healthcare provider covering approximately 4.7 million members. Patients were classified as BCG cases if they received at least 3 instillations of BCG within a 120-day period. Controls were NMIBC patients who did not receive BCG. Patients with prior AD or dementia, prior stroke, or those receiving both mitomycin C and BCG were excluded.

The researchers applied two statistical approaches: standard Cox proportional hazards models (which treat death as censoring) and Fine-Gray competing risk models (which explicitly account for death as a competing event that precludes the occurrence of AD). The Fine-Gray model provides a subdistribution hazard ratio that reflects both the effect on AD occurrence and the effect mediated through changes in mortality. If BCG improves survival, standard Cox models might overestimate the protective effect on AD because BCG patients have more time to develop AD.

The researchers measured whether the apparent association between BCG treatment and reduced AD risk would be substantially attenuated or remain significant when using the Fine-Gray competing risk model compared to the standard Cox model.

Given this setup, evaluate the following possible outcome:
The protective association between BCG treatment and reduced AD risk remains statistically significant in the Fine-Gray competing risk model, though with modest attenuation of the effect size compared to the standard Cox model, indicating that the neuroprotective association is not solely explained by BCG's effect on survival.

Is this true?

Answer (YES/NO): YES